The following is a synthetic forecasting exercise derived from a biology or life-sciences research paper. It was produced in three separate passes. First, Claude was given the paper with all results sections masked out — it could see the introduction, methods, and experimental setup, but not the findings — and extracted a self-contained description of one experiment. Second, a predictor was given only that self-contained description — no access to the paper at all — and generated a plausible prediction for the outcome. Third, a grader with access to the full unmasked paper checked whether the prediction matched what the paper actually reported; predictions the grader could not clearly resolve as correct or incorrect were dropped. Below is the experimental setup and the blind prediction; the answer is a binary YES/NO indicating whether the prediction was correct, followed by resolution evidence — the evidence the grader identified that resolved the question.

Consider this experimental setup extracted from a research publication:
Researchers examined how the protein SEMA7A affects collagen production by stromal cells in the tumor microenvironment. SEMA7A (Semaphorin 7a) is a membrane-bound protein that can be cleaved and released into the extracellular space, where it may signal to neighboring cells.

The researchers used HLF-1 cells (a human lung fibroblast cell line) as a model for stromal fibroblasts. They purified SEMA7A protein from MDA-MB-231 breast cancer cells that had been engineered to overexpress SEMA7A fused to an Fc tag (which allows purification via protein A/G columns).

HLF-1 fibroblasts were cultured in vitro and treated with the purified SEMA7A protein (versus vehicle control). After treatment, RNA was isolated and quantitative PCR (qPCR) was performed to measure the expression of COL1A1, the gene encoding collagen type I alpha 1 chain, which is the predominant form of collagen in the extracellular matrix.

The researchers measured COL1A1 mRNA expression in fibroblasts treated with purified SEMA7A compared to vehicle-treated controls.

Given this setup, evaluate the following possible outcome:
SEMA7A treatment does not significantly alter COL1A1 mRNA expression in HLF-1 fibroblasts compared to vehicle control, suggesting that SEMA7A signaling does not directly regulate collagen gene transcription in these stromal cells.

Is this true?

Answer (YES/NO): NO